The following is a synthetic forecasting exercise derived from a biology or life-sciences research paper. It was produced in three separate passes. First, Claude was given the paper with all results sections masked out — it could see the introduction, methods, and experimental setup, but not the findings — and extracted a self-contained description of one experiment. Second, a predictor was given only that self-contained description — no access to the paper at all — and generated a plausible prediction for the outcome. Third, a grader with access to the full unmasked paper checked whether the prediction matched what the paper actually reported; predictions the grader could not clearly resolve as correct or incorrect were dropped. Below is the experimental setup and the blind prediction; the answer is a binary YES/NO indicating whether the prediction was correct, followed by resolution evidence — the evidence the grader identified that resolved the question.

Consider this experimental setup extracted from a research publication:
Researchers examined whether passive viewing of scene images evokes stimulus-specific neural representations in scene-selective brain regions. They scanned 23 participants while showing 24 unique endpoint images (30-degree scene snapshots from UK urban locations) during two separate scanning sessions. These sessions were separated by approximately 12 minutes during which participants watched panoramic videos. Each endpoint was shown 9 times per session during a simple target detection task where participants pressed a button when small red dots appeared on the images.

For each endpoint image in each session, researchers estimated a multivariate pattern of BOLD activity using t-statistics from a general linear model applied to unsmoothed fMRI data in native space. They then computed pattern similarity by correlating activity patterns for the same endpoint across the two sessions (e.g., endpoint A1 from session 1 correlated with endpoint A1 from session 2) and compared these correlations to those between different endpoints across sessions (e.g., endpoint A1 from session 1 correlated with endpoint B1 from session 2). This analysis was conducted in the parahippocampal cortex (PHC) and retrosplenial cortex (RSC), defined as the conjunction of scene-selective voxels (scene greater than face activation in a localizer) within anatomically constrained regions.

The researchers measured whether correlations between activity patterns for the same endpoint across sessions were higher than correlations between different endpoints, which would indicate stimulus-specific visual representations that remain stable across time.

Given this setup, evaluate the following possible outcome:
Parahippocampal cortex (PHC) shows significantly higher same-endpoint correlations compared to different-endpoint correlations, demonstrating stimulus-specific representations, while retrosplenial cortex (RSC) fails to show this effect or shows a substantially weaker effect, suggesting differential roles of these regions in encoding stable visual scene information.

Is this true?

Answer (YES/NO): YES